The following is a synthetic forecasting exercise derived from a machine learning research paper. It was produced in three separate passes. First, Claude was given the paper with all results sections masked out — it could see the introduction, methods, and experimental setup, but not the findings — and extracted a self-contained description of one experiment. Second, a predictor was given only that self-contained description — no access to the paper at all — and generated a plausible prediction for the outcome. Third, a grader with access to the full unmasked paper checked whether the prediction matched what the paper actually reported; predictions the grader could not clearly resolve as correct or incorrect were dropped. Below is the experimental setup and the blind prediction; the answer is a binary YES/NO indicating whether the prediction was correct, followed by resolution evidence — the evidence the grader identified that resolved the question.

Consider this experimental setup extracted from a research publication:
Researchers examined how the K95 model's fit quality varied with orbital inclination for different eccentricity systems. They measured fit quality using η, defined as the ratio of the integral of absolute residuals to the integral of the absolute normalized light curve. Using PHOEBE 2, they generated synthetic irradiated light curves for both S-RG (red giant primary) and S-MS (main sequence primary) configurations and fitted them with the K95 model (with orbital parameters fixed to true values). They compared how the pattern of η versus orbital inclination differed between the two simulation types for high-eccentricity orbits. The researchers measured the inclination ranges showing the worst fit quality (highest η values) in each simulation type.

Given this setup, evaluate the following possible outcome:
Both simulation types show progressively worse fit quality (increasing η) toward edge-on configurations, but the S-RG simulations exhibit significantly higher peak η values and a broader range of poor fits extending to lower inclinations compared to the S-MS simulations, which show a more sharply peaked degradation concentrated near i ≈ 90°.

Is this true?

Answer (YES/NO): NO